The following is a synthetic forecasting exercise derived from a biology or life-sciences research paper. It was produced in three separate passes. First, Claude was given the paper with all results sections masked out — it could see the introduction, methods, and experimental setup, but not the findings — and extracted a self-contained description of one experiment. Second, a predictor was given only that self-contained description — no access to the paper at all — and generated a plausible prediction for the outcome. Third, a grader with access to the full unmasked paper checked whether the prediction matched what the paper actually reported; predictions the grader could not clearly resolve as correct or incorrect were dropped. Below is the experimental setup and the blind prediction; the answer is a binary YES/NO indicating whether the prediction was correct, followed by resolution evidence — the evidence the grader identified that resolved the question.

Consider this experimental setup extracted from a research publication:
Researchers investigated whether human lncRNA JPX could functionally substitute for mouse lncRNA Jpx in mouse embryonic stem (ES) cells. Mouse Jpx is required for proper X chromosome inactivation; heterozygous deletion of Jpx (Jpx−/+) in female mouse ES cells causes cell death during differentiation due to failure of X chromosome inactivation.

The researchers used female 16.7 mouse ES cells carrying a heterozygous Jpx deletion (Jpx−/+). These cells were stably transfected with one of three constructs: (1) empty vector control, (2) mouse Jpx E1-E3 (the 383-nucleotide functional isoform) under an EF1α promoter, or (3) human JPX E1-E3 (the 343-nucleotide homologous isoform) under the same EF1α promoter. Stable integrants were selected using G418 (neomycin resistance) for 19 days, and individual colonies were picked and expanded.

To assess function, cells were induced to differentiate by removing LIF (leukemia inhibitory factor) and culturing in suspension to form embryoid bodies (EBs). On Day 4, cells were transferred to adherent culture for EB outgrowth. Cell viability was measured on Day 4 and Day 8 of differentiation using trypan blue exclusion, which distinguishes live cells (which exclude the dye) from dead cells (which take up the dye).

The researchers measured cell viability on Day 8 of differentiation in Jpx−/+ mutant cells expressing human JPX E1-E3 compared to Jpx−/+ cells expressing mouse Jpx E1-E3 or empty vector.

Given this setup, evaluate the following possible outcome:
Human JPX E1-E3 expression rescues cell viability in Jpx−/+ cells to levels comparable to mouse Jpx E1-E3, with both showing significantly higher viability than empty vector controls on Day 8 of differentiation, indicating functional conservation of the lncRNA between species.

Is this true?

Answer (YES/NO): NO